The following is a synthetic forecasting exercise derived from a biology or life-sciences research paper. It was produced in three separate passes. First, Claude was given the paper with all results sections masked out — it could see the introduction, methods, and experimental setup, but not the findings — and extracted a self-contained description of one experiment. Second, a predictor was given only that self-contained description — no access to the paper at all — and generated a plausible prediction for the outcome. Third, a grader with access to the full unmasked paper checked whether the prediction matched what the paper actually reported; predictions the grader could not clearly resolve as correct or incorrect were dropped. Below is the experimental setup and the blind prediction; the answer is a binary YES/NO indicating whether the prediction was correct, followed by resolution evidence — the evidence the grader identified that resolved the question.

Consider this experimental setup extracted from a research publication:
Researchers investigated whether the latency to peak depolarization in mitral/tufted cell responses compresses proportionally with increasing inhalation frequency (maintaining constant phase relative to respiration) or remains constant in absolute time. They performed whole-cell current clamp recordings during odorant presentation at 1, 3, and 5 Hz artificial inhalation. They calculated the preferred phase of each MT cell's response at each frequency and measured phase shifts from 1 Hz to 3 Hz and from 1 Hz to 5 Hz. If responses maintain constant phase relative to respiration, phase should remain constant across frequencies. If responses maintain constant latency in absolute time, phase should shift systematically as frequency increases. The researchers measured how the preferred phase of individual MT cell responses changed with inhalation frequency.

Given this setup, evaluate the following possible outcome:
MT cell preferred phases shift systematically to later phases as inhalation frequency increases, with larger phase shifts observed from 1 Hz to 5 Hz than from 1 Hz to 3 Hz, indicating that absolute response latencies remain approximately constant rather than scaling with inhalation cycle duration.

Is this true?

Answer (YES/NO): NO